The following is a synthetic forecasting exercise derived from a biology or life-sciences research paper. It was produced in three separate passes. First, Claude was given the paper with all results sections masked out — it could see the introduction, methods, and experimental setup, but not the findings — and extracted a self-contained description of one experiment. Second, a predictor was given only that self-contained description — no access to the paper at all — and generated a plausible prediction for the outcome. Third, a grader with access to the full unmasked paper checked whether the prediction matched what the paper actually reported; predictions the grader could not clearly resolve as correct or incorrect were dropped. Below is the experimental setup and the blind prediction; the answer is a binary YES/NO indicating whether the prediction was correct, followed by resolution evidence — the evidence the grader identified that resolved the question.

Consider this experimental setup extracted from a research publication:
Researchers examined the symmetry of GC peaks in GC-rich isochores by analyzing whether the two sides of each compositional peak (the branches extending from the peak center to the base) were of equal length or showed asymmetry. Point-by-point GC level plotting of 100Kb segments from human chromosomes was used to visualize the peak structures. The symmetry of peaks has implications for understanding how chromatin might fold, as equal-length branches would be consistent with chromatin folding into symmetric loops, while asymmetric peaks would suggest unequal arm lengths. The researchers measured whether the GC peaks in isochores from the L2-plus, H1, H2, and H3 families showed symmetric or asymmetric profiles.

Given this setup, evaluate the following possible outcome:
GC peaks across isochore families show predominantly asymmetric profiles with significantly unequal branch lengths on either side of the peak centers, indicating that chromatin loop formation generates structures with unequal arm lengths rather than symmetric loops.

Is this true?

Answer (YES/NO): NO